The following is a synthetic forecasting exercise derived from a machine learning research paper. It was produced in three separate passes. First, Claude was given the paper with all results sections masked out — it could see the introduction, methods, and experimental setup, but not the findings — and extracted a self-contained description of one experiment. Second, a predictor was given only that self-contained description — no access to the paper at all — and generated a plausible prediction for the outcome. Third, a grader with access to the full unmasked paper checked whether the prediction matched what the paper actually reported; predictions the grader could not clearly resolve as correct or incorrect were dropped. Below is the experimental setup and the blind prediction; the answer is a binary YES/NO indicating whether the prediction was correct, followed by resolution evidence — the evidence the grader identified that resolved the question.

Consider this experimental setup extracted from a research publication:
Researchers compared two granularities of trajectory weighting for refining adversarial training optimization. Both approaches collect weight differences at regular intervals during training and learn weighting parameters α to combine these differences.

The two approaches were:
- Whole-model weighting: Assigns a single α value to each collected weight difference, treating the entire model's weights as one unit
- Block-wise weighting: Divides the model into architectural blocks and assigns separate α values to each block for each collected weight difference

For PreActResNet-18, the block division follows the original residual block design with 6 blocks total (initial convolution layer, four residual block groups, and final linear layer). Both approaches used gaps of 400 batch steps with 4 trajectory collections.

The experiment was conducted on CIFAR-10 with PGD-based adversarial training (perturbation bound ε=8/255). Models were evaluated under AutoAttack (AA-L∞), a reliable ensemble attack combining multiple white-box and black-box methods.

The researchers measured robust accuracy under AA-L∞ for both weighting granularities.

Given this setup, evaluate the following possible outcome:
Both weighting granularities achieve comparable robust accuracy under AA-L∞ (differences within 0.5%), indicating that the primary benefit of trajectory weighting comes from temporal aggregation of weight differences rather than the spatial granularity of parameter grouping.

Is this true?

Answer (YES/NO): NO